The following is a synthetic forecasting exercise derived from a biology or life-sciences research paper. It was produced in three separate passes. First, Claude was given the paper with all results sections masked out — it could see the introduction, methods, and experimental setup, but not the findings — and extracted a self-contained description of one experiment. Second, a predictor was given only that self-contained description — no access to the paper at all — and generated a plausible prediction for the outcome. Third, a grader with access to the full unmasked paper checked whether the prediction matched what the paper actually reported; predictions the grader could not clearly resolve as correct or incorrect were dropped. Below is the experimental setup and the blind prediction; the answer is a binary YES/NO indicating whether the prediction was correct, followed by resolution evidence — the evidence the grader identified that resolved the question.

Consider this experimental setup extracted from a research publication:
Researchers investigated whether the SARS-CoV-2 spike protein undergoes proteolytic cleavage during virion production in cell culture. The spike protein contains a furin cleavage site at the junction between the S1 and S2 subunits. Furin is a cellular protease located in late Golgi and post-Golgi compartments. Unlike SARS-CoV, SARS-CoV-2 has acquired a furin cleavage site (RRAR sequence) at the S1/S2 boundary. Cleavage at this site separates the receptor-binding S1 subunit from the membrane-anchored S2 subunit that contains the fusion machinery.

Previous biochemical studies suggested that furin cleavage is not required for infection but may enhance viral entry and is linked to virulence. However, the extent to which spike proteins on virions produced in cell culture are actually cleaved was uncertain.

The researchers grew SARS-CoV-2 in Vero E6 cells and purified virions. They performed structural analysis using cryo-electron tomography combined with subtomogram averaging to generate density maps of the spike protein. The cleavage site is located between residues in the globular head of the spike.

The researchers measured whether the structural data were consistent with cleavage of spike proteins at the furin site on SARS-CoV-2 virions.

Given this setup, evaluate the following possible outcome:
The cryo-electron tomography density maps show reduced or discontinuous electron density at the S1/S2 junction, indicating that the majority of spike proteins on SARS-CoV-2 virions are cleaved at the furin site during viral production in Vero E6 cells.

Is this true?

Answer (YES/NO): NO